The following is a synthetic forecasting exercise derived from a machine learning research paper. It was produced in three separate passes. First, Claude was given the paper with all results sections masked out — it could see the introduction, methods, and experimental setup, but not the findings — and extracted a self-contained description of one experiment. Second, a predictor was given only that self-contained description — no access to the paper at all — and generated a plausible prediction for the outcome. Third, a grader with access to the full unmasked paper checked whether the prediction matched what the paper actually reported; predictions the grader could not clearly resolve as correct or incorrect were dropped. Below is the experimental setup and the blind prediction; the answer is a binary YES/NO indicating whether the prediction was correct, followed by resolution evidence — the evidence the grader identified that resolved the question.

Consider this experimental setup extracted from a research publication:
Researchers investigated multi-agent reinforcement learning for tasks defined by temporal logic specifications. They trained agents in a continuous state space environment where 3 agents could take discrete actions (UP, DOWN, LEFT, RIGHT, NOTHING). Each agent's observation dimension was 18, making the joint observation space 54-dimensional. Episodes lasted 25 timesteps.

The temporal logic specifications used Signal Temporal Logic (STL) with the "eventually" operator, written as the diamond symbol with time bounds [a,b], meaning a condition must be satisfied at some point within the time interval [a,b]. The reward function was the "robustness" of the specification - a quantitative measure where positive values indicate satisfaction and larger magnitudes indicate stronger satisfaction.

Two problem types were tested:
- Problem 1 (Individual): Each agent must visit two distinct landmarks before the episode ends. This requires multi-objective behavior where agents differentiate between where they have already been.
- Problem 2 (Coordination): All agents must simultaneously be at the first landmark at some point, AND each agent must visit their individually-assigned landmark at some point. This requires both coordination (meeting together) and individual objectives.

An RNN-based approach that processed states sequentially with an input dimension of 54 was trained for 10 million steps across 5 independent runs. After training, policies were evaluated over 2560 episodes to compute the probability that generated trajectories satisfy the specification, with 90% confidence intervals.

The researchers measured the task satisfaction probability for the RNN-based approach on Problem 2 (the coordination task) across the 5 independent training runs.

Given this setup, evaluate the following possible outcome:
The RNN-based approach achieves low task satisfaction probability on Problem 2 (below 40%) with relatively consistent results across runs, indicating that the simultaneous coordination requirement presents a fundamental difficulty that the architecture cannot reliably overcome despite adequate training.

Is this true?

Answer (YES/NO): NO